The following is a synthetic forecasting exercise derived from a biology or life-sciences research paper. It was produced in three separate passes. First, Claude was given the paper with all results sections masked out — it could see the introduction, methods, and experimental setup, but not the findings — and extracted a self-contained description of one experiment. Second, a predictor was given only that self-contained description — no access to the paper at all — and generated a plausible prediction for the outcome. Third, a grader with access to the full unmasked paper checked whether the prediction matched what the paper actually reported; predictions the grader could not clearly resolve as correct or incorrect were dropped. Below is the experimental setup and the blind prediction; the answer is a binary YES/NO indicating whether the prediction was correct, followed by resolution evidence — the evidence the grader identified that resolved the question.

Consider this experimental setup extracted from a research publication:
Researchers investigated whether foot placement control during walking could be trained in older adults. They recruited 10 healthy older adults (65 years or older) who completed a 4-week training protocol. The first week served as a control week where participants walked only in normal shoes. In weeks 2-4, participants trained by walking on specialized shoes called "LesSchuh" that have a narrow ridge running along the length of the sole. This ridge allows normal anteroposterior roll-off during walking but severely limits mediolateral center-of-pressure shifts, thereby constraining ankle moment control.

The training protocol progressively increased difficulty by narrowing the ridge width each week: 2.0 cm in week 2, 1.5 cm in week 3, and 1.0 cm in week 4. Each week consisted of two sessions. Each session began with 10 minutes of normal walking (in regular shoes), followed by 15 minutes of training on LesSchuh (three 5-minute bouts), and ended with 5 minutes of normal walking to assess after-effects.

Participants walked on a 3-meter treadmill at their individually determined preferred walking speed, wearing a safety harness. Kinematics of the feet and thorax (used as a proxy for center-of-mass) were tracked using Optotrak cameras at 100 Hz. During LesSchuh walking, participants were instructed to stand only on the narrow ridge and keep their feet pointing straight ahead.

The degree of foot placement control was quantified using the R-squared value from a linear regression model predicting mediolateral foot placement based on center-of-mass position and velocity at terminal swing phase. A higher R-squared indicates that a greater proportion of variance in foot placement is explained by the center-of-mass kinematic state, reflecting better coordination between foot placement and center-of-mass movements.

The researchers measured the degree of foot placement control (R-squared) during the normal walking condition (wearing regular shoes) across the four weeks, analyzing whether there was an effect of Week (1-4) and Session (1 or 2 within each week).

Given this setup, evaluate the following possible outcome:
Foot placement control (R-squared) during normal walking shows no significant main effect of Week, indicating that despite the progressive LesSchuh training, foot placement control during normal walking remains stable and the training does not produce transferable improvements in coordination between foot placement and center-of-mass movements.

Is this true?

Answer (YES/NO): YES